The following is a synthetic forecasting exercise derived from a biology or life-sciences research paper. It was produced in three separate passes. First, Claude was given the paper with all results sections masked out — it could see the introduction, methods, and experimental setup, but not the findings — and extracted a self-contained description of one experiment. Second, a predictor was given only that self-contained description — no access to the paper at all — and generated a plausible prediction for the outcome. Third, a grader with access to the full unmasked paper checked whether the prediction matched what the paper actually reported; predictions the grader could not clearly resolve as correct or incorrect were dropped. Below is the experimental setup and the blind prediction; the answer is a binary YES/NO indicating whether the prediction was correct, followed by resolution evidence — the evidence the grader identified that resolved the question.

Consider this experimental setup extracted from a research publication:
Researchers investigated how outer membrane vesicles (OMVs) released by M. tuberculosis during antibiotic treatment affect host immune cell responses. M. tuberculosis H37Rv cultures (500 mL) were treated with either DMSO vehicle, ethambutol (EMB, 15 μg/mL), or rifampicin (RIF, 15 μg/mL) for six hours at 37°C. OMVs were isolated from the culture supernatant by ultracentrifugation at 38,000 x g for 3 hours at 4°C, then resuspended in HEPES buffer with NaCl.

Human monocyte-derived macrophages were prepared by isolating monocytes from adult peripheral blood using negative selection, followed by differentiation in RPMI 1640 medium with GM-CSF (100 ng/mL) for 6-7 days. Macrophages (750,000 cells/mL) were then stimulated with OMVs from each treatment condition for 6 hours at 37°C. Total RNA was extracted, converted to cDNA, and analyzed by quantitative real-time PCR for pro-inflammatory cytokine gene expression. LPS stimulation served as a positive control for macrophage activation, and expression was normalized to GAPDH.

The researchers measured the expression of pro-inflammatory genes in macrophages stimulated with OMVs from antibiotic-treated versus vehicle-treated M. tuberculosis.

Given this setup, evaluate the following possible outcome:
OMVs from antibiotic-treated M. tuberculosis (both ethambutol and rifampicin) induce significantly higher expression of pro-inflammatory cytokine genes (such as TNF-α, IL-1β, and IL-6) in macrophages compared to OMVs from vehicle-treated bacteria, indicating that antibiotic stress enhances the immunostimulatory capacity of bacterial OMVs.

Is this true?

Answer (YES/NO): NO